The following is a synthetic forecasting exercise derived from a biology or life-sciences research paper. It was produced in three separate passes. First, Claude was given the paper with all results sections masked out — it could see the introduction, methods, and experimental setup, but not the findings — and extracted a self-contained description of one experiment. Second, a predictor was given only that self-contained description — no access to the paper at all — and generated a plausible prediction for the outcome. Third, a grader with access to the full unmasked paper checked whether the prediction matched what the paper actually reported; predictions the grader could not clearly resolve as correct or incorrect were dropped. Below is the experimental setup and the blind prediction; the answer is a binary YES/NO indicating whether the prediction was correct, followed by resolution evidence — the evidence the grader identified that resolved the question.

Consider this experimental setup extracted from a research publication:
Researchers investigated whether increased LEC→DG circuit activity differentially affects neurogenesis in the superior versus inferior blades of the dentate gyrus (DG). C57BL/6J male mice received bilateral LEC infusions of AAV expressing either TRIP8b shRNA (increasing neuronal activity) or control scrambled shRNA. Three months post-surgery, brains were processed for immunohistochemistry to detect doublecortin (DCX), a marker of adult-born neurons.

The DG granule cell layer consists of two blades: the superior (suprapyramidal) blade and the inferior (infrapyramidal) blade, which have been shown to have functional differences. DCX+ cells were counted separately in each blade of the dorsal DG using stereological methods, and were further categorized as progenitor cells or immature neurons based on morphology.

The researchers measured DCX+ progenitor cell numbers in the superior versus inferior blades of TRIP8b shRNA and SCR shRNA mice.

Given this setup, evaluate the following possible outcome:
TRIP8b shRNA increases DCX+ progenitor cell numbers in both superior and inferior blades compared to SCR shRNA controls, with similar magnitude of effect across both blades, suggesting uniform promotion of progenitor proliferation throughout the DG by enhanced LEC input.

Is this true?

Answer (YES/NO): NO